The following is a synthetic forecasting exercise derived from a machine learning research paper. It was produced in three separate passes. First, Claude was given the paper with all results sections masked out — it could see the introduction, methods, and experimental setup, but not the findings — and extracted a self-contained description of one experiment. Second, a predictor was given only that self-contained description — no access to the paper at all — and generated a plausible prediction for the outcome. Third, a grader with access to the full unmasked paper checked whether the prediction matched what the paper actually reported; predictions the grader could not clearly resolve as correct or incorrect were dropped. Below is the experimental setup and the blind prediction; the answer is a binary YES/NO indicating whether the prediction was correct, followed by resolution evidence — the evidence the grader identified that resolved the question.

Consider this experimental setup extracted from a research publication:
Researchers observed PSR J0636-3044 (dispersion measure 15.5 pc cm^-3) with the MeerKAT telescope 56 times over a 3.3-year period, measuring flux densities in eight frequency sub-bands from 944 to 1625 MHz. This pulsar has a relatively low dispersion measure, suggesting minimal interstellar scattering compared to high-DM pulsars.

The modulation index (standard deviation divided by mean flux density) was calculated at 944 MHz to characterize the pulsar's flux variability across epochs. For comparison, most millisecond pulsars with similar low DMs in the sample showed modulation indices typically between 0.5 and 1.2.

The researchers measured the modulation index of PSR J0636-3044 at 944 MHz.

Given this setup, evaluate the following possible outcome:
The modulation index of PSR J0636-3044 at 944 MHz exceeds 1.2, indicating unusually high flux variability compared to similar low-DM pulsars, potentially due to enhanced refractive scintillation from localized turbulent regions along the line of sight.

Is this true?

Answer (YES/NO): YES